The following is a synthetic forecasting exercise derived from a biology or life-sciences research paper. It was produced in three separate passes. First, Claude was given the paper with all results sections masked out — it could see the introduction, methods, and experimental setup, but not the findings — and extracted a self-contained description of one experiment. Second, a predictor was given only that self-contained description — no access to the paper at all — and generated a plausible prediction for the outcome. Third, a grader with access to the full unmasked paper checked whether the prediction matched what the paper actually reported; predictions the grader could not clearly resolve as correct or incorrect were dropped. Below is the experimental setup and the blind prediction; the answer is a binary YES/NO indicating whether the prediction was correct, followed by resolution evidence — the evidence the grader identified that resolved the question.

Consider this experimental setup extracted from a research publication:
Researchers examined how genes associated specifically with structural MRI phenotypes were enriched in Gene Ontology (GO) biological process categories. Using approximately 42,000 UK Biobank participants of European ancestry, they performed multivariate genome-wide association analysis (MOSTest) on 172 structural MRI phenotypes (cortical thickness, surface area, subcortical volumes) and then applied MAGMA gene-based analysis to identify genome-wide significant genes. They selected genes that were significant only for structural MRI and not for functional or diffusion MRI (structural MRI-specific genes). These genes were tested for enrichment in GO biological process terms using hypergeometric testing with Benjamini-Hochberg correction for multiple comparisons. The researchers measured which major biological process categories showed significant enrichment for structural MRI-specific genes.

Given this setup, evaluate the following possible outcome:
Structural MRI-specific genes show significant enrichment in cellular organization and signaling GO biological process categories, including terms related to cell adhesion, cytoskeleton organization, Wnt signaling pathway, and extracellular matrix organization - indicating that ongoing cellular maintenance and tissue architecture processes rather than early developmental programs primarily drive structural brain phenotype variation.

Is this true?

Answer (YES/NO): NO